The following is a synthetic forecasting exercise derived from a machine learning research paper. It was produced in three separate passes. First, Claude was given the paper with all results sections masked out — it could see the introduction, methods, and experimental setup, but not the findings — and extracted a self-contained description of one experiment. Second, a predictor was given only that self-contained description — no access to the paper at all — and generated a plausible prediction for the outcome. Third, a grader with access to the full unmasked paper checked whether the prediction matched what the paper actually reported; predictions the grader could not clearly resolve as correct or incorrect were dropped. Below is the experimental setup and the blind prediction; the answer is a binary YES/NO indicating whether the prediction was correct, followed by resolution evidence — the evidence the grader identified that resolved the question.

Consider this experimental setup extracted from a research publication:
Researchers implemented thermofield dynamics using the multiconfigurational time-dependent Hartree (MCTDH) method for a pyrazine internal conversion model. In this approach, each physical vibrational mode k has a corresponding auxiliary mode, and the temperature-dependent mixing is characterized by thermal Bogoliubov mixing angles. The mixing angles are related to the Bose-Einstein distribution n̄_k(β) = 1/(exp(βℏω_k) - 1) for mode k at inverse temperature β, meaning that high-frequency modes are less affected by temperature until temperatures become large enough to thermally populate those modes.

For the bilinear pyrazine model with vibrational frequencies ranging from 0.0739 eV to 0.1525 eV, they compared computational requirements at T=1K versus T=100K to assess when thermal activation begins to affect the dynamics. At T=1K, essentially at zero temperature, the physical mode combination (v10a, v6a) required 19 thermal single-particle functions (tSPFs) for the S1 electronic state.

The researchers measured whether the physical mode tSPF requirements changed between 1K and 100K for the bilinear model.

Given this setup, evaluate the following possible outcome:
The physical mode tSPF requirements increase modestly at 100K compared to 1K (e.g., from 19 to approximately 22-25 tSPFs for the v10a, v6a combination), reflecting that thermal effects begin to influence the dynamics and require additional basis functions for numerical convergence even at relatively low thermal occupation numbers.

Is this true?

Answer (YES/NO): NO